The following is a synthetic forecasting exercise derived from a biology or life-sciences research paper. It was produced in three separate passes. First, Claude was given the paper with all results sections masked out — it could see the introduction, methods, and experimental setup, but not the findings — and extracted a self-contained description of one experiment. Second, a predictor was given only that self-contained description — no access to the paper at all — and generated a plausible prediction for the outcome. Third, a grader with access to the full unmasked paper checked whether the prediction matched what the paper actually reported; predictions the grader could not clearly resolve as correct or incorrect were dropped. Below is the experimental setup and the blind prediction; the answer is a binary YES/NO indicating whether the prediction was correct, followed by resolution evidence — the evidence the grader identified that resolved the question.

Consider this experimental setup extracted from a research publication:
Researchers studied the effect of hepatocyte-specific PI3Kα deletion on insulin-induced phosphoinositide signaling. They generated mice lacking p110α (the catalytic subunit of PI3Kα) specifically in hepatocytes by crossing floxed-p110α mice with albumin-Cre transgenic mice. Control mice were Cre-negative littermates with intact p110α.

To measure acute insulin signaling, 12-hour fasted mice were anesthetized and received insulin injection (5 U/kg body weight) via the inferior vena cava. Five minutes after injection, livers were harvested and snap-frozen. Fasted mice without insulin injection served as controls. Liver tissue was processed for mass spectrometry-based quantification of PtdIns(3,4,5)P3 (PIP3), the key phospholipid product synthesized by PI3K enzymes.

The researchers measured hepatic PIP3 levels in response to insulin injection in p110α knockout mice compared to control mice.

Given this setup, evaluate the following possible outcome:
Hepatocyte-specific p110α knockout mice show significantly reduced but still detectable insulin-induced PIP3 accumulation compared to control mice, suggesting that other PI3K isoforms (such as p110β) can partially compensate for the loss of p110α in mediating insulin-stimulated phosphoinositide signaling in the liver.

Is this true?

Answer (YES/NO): YES